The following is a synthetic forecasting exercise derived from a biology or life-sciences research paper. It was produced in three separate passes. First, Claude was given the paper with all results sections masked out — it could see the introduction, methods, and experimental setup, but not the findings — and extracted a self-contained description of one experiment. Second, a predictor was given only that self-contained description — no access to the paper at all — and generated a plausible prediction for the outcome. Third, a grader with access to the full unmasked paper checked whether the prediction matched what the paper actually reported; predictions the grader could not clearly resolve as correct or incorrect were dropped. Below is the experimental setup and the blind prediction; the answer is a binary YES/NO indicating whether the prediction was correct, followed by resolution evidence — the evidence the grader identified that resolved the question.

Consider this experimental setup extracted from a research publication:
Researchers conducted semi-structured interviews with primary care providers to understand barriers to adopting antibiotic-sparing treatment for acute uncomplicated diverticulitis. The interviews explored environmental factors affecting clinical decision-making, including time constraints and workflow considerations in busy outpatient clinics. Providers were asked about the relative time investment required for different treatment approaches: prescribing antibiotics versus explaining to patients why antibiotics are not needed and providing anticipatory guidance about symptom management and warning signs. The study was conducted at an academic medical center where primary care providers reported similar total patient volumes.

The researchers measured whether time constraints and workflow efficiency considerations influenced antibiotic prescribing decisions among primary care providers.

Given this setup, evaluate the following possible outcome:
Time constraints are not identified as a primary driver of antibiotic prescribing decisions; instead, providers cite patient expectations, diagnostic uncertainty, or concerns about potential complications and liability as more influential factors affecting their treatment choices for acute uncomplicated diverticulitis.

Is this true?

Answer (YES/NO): NO